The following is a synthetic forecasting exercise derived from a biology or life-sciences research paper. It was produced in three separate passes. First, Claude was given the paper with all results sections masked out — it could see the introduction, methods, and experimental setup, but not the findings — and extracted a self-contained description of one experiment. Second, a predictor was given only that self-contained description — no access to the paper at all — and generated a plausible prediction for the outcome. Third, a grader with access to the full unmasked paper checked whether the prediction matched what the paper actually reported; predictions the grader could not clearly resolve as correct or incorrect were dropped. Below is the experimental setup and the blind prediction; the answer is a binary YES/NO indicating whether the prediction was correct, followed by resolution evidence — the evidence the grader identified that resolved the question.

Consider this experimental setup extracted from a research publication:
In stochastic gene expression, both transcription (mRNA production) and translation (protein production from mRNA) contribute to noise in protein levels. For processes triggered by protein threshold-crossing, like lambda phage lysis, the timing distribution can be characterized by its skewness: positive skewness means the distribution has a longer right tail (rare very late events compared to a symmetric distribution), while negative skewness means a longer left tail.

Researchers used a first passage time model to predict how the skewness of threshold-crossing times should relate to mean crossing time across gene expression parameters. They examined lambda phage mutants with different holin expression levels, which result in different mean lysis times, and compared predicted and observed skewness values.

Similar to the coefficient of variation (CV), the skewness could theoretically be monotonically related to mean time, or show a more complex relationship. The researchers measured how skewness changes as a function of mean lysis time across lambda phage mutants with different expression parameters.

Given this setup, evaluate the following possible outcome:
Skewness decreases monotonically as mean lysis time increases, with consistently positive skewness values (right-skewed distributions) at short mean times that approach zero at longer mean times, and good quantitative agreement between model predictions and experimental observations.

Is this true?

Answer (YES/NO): NO